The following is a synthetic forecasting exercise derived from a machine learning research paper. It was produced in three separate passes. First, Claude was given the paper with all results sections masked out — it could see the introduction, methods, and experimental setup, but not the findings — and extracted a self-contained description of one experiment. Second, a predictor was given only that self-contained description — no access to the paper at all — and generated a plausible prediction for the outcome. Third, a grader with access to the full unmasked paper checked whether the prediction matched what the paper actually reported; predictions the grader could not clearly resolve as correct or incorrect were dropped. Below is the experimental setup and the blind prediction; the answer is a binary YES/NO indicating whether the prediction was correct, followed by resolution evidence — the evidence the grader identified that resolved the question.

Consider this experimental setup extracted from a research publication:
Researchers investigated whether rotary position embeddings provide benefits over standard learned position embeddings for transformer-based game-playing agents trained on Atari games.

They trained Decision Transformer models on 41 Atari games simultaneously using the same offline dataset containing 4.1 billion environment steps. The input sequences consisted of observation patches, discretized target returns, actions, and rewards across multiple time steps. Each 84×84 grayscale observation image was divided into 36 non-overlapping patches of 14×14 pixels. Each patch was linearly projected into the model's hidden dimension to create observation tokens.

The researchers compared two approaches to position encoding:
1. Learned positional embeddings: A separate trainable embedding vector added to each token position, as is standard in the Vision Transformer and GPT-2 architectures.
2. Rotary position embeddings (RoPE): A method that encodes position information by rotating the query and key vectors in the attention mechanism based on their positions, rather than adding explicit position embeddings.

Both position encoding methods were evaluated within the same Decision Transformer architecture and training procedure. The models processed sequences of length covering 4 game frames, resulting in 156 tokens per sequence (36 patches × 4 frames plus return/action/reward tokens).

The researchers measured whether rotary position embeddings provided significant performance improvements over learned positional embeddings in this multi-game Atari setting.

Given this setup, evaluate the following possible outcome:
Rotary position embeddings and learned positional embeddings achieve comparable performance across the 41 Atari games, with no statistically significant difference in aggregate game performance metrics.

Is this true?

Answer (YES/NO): YES